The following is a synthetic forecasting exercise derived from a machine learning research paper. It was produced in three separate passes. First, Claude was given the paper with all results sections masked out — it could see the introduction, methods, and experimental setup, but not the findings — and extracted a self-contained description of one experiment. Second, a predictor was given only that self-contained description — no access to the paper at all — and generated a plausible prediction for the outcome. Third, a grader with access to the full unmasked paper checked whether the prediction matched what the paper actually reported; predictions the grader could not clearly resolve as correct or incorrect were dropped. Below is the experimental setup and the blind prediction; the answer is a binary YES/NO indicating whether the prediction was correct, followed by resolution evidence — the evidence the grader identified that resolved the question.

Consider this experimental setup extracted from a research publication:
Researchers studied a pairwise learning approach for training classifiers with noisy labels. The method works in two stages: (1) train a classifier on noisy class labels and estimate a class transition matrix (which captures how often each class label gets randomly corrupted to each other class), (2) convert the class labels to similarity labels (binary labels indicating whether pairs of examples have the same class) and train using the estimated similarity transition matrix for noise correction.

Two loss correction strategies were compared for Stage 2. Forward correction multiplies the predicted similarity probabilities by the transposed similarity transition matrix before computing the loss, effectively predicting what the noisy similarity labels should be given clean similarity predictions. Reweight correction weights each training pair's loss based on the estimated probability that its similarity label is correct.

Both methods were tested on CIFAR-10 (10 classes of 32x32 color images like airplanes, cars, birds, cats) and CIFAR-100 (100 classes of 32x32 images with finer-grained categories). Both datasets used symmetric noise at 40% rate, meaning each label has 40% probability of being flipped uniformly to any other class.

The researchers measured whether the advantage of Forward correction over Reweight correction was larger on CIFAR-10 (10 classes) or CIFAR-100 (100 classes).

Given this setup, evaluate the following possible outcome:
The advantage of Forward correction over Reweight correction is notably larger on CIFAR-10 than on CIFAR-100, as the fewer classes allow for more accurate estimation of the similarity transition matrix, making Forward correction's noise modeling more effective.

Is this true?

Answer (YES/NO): NO